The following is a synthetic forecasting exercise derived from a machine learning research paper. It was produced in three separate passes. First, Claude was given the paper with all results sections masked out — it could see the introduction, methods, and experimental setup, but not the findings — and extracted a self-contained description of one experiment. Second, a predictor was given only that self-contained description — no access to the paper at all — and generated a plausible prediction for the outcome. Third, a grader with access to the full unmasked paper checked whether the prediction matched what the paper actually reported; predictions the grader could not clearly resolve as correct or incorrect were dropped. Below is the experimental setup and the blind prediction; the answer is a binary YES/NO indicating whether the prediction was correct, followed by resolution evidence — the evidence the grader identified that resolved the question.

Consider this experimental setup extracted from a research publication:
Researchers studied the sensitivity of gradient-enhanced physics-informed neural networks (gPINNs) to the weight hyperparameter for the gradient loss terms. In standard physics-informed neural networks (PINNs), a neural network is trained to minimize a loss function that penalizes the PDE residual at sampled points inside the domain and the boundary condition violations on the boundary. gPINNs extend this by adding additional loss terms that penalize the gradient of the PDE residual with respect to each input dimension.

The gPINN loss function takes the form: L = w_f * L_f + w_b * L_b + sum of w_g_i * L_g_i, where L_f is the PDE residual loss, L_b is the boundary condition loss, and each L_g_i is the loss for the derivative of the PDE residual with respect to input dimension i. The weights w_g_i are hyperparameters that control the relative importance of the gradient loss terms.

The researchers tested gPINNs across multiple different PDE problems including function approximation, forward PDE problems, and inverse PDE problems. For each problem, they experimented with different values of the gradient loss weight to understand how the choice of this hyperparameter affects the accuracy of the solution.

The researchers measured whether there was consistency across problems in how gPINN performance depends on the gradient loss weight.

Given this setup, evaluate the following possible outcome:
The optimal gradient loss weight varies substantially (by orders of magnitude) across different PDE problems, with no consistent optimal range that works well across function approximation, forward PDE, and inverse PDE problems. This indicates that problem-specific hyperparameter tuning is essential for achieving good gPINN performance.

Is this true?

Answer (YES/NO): NO